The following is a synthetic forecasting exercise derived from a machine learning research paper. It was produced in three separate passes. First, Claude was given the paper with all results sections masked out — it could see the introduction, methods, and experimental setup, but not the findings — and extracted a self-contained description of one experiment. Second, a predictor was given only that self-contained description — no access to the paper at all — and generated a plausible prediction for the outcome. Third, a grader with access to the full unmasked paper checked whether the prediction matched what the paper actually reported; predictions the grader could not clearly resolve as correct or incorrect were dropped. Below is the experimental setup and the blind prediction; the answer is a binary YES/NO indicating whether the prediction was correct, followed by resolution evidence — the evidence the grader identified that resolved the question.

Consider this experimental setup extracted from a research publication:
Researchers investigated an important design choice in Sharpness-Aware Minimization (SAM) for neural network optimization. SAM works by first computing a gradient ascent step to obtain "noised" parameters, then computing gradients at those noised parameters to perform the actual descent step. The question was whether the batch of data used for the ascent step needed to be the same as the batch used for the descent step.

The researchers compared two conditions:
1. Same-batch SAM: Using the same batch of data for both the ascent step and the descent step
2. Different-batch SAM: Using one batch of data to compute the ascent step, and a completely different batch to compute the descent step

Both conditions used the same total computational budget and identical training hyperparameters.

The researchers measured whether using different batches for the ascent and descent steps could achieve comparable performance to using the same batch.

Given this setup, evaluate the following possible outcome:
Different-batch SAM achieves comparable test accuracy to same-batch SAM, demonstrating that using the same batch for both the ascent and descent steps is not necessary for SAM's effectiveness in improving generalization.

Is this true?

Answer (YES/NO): NO